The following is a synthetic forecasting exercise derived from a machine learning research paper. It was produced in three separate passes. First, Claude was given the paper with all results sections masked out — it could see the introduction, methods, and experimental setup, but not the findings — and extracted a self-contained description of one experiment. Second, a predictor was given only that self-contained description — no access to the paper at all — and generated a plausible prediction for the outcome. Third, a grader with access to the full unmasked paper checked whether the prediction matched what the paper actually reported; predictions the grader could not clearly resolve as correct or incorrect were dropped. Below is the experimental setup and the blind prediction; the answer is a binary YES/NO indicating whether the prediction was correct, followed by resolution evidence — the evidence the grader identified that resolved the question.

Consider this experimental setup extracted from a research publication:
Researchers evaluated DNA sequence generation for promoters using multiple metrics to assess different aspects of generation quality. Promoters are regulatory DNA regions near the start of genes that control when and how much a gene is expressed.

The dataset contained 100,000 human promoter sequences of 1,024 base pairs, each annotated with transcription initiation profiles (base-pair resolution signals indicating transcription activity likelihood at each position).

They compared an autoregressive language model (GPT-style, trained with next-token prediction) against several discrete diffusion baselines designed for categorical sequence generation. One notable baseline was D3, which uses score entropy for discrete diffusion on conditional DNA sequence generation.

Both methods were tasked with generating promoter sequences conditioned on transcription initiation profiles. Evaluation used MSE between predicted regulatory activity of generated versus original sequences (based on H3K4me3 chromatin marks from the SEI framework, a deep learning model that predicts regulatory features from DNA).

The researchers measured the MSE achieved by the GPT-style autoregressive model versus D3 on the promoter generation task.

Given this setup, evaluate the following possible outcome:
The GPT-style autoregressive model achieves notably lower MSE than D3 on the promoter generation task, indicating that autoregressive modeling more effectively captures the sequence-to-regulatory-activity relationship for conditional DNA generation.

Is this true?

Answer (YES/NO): NO